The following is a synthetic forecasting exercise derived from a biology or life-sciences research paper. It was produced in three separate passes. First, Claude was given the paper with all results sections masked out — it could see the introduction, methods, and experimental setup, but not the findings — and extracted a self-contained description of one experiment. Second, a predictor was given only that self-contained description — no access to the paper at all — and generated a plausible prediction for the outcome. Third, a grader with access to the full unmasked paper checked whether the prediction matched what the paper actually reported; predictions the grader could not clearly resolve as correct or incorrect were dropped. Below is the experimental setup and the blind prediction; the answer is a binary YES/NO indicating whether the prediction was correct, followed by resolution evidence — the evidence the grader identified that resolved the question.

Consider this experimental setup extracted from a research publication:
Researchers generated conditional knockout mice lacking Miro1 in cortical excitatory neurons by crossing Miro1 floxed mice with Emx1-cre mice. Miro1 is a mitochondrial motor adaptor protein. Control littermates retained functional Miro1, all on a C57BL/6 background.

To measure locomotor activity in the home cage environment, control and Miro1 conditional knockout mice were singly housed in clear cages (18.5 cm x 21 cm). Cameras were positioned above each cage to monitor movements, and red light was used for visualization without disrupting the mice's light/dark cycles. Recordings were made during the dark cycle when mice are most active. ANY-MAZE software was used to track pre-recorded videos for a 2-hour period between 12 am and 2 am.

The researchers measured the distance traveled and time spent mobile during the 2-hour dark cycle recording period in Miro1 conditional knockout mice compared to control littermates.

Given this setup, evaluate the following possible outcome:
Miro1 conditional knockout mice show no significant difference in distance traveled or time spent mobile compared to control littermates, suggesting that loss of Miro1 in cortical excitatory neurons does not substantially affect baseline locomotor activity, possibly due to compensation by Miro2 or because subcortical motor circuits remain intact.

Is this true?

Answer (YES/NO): NO